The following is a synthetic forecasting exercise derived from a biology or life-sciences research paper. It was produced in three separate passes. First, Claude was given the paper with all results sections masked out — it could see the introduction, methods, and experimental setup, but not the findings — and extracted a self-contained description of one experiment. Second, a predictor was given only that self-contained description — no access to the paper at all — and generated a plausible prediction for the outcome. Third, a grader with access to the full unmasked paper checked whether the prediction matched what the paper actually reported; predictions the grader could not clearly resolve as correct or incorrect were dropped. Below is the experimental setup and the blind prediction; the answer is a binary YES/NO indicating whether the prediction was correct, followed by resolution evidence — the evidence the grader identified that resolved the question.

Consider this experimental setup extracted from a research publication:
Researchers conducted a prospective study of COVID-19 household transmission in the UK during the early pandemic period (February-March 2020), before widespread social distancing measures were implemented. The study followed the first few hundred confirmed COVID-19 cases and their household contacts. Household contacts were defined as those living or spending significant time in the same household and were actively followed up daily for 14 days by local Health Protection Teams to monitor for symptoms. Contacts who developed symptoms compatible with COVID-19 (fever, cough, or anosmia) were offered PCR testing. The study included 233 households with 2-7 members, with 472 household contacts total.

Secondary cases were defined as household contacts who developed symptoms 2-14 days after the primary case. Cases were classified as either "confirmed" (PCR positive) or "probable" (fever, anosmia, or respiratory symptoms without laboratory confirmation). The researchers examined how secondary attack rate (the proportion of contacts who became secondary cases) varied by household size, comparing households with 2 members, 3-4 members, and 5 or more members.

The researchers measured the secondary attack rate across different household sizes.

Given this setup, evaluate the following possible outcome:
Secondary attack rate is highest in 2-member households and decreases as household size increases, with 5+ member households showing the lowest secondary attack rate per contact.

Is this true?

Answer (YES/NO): YES